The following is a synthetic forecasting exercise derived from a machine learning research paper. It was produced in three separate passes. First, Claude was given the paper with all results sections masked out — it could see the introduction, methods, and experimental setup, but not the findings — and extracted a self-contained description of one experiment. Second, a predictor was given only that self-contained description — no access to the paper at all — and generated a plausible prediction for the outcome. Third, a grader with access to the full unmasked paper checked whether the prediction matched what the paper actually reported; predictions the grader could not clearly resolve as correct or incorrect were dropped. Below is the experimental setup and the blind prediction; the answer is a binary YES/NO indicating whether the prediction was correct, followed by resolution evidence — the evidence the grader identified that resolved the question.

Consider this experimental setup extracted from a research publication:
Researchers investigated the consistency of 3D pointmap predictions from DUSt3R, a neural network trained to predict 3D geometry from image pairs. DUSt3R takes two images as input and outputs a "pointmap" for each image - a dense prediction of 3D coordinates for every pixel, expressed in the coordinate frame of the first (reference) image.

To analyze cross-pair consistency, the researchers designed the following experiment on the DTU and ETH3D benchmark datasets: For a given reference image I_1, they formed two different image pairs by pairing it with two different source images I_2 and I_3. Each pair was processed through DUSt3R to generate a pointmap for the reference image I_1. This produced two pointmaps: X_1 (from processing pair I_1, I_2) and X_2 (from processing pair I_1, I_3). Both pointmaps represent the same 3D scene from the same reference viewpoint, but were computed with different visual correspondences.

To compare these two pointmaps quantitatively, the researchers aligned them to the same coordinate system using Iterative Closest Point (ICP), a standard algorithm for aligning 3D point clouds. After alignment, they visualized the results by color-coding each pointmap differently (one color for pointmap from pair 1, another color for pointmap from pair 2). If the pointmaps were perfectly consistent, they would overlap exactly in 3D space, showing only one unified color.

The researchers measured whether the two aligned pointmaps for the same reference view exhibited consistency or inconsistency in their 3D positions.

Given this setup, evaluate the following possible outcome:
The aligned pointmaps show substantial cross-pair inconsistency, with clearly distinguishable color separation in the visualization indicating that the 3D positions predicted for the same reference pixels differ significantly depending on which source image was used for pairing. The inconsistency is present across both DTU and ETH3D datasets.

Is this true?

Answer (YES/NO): YES